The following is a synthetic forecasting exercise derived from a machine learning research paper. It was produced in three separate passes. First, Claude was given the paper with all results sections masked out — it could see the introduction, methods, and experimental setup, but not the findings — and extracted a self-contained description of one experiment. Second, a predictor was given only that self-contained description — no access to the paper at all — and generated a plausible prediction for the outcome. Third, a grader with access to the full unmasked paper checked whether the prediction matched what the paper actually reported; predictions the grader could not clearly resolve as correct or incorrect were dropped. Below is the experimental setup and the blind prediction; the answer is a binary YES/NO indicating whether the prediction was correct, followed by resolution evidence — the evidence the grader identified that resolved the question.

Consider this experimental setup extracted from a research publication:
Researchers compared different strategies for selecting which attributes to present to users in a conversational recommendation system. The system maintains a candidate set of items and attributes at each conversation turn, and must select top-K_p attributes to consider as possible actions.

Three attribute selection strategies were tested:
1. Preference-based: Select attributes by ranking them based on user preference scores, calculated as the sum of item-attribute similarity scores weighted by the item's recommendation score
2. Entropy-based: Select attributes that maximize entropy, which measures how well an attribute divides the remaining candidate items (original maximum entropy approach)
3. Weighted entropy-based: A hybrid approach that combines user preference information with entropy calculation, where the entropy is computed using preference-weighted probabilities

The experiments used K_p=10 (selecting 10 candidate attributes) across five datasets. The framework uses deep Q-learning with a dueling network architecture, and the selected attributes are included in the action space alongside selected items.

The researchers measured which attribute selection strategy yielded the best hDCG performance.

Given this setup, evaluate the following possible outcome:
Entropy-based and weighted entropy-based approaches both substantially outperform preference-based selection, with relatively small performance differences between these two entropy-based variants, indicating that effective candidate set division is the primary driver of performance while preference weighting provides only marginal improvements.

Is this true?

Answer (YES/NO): NO